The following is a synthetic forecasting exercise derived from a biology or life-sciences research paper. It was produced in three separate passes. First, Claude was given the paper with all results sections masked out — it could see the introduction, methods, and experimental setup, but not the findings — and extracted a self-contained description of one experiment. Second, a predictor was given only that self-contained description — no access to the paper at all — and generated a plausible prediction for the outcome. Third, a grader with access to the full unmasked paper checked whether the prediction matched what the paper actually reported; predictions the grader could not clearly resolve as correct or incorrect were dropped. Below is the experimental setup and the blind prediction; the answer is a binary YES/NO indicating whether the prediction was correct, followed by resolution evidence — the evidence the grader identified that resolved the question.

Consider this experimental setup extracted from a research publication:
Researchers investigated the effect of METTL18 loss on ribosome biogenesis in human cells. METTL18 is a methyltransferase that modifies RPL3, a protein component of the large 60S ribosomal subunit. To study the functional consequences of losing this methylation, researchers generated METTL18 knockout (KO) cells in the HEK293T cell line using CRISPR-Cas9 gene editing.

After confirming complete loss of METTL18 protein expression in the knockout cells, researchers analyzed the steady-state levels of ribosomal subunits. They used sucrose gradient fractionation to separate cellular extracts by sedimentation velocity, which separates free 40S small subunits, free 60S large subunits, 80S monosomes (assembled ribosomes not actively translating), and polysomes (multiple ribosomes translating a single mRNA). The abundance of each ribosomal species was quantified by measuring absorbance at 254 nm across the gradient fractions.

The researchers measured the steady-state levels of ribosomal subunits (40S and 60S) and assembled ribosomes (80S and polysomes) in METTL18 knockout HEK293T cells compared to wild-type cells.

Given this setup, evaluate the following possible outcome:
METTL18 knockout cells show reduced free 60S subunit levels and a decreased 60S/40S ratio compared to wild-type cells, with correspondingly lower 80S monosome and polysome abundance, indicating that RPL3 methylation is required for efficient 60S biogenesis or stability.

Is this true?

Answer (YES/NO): NO